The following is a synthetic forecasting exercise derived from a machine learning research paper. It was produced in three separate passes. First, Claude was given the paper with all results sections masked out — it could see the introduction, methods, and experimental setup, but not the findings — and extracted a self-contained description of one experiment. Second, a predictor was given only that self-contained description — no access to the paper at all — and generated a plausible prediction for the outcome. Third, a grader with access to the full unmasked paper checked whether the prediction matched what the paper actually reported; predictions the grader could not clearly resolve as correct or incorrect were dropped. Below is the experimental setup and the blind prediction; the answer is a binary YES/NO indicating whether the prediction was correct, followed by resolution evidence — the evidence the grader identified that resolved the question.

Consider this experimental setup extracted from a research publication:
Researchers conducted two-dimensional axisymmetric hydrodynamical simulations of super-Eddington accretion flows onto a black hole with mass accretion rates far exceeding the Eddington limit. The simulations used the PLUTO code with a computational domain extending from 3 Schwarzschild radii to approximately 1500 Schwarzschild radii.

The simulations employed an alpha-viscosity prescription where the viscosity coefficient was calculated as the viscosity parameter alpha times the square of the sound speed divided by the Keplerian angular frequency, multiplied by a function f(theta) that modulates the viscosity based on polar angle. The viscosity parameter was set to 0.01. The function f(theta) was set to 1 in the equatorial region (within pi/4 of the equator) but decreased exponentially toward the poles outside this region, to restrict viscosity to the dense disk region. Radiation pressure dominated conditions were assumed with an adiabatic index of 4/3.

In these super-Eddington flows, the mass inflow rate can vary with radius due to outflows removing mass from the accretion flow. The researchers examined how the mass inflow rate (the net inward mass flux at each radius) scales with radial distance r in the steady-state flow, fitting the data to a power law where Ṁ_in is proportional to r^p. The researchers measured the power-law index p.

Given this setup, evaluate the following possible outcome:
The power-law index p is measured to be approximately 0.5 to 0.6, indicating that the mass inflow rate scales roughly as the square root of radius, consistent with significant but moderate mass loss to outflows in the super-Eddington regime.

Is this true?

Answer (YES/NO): NO